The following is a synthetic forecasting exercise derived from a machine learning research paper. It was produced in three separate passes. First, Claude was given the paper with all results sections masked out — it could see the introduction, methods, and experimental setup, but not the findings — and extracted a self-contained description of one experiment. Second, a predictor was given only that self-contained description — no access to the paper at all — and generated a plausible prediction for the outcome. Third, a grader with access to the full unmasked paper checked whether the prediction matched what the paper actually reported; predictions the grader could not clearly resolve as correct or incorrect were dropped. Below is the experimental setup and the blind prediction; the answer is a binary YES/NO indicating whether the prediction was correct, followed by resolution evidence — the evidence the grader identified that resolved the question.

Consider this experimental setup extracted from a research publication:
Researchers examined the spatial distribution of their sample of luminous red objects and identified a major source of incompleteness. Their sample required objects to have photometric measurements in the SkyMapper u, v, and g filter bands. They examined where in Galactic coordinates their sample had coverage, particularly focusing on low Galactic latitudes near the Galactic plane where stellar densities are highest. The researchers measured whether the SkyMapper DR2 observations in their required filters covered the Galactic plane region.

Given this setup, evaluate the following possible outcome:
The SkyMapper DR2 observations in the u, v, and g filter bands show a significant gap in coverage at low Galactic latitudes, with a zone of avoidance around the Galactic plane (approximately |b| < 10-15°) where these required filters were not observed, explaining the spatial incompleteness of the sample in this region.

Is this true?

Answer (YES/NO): NO